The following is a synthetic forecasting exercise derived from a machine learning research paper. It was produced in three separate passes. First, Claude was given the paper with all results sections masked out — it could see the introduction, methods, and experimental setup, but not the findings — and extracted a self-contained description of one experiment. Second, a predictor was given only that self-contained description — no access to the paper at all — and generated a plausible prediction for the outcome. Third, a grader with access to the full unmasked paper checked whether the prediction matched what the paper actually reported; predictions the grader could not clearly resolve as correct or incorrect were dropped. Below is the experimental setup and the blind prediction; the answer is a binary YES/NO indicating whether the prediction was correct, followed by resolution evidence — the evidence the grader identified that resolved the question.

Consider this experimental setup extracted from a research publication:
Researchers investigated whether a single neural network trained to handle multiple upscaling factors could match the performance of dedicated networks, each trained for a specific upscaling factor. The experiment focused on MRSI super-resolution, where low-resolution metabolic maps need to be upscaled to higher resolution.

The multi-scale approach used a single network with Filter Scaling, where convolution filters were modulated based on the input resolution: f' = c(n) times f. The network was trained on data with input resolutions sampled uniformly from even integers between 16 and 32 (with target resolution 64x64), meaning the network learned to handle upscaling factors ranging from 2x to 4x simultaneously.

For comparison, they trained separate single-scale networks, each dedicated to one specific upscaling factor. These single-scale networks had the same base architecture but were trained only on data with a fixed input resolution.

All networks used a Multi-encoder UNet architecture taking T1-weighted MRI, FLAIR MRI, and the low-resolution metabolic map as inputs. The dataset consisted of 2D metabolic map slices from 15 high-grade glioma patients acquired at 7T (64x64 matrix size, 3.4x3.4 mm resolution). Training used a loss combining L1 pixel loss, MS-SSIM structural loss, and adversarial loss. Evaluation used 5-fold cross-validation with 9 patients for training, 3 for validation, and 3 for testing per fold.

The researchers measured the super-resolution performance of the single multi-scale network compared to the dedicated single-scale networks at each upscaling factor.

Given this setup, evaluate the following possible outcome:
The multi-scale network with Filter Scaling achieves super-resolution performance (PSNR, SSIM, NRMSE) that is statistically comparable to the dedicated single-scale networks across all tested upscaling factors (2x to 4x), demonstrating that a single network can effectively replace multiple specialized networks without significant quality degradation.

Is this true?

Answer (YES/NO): YES